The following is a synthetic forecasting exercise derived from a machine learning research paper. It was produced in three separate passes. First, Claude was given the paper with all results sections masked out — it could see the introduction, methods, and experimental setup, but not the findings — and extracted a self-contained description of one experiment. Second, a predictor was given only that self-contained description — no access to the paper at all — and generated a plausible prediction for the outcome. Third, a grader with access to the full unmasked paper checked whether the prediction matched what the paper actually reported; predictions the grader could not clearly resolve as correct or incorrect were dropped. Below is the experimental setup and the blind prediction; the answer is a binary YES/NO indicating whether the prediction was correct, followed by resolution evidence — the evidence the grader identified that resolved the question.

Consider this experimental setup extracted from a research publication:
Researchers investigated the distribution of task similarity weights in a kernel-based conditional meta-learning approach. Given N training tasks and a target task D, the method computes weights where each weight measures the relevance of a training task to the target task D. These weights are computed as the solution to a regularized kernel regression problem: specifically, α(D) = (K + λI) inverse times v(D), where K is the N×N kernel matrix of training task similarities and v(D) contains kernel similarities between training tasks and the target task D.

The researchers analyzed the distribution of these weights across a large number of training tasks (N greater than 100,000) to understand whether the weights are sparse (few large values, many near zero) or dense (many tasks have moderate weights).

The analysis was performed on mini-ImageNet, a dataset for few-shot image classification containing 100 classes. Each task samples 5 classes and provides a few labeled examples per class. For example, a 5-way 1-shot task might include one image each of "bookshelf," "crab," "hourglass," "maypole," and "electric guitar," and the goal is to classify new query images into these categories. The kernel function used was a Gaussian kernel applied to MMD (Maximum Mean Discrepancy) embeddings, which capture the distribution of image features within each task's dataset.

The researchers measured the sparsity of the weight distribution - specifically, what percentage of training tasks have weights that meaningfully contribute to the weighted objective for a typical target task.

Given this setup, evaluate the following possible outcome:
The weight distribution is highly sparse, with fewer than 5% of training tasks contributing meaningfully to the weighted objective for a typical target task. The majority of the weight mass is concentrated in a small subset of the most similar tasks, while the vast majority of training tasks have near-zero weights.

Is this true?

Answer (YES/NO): YES